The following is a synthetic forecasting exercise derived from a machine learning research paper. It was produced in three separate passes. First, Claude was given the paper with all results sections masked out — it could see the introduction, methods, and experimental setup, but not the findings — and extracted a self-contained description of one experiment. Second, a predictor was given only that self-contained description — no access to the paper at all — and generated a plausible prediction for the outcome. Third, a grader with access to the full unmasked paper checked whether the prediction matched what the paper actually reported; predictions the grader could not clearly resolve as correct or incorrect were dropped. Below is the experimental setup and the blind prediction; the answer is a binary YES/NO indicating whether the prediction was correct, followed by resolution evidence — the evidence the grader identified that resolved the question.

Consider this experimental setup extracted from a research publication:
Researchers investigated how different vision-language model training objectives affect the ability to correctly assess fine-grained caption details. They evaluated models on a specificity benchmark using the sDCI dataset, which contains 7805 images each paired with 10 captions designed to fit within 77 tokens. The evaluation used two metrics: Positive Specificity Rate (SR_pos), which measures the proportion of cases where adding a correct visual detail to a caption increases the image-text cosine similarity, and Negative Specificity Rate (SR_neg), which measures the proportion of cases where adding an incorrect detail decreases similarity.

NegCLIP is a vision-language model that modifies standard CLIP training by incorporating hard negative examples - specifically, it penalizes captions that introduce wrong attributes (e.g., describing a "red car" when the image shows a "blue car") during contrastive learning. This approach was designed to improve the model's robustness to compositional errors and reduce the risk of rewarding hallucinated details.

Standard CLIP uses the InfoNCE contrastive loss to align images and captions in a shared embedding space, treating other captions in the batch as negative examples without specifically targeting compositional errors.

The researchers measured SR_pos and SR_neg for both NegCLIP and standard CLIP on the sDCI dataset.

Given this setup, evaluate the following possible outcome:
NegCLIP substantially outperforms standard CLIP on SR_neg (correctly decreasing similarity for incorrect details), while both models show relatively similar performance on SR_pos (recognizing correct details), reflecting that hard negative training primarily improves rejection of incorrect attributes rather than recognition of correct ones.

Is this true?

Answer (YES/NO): NO